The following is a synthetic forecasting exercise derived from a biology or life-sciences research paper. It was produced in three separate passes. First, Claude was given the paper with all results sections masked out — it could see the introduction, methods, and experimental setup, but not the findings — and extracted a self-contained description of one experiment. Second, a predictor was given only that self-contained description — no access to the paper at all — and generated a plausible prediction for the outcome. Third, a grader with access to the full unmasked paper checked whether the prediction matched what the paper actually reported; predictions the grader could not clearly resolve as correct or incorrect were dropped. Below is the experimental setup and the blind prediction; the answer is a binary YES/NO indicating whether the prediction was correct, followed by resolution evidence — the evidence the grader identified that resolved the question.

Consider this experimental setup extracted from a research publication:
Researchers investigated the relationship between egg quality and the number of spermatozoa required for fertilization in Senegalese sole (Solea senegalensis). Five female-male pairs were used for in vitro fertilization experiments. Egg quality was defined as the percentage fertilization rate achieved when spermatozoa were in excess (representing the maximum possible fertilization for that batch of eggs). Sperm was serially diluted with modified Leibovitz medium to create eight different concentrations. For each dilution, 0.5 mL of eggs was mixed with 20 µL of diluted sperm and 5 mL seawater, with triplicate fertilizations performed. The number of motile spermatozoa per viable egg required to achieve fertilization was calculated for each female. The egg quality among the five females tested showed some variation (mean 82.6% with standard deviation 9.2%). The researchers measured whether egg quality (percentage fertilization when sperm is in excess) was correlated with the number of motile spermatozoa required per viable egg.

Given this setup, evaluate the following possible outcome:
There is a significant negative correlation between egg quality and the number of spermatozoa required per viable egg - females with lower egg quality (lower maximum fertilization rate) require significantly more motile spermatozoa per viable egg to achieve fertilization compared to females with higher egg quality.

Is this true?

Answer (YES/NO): NO